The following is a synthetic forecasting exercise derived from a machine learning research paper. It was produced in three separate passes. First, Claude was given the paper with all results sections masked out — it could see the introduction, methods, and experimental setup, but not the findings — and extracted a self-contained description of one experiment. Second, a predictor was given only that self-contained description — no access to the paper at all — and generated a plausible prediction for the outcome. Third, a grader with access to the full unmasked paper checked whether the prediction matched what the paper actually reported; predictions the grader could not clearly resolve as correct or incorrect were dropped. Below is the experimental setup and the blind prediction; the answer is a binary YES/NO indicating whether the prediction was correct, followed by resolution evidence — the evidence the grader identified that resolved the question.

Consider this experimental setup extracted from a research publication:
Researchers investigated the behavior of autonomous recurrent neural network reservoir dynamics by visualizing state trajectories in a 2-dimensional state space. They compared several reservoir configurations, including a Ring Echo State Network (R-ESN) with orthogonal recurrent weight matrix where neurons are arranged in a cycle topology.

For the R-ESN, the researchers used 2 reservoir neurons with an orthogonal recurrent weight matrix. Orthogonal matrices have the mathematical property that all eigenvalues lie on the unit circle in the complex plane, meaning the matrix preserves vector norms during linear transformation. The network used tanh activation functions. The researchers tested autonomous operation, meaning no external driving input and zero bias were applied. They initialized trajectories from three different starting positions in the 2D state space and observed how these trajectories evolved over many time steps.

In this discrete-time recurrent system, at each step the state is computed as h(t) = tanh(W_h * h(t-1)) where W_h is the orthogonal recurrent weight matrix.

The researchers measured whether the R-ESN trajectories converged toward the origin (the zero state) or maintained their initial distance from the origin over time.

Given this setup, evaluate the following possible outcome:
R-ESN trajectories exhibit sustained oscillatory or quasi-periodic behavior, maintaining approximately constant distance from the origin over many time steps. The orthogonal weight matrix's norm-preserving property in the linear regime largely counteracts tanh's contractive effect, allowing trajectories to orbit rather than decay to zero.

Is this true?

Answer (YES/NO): NO